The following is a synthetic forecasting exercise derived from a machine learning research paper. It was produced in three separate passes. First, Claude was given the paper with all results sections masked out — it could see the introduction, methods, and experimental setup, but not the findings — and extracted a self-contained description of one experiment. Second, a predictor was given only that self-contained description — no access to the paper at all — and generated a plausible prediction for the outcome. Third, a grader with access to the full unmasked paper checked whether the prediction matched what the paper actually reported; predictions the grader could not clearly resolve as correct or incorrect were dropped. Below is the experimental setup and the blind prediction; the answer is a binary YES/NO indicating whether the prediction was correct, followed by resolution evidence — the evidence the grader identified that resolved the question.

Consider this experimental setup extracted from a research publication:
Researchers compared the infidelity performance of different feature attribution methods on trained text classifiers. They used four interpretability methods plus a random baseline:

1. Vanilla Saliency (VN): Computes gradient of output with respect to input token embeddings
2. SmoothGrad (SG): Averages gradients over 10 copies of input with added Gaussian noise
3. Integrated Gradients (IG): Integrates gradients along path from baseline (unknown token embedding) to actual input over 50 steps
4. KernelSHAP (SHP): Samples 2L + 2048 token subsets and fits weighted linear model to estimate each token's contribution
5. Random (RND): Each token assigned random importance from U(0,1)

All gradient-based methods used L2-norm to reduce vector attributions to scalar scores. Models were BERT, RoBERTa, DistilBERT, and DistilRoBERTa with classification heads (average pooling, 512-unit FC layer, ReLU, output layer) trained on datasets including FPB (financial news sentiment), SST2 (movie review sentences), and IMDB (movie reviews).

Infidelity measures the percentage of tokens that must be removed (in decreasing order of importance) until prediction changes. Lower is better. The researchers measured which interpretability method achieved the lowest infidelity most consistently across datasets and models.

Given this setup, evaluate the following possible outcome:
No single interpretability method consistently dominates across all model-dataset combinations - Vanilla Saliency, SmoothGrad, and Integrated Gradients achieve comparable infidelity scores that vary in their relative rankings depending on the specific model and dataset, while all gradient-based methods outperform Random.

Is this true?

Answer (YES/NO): NO